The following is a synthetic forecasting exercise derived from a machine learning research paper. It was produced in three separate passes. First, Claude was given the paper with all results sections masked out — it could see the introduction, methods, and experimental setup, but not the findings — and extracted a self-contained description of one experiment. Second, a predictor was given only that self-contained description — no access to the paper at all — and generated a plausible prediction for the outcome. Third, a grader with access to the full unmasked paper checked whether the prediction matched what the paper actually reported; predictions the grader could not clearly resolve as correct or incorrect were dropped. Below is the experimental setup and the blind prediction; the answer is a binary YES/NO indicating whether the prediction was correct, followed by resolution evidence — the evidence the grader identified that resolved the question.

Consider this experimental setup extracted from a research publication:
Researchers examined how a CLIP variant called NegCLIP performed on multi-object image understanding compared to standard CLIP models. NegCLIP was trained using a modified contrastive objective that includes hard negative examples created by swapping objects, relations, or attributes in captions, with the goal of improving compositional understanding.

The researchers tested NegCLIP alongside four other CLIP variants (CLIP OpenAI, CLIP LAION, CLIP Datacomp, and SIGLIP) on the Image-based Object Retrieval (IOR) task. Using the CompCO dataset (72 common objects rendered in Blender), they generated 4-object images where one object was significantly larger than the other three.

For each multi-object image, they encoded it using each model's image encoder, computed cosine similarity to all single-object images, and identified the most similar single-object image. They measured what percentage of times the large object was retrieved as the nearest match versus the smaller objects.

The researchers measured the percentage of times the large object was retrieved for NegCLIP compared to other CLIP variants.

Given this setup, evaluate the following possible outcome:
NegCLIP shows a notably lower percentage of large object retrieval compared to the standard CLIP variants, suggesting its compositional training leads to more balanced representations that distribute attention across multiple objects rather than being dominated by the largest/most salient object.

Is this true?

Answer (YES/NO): NO